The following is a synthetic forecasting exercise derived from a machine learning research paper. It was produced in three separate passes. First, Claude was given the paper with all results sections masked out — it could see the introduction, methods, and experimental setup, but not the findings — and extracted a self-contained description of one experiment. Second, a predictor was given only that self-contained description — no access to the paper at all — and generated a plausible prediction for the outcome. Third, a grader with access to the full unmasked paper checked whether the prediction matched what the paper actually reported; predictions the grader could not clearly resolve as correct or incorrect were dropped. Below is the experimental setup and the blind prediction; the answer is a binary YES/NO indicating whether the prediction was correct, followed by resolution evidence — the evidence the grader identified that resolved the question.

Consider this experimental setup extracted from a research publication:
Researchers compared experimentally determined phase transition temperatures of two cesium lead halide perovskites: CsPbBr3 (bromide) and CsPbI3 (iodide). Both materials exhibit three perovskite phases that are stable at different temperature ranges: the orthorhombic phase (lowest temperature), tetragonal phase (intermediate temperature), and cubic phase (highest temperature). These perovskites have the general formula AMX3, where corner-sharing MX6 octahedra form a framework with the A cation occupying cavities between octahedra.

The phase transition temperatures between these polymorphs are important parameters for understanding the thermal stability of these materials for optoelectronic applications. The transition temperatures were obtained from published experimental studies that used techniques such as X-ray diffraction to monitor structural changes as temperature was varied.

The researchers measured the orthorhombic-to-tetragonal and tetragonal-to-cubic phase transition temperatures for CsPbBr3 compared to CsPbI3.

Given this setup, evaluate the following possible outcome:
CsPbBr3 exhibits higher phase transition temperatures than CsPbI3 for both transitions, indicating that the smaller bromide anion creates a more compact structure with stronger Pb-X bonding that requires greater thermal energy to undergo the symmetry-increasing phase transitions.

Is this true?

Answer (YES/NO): NO